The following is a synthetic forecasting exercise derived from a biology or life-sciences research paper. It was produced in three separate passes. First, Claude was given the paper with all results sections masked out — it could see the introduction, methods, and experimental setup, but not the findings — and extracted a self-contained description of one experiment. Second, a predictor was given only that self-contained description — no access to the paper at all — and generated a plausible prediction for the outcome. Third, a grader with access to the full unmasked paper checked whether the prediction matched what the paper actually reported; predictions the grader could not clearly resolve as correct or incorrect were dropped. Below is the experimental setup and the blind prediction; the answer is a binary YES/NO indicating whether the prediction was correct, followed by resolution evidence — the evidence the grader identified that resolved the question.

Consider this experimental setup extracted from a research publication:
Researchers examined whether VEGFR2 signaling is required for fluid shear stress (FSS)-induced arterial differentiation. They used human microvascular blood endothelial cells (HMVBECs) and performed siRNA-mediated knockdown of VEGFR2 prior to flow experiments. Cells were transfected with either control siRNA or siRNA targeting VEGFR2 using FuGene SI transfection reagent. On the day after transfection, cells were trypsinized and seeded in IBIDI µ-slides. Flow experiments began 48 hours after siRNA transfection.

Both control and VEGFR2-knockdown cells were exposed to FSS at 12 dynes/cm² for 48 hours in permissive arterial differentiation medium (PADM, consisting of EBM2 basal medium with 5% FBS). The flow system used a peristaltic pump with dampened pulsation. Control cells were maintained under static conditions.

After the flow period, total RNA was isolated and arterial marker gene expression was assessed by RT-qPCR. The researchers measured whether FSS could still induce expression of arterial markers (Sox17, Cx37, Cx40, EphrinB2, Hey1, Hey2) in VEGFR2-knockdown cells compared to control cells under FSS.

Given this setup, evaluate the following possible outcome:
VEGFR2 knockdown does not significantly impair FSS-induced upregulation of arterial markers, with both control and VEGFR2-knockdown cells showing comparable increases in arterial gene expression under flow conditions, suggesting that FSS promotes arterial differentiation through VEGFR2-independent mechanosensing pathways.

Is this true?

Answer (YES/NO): YES